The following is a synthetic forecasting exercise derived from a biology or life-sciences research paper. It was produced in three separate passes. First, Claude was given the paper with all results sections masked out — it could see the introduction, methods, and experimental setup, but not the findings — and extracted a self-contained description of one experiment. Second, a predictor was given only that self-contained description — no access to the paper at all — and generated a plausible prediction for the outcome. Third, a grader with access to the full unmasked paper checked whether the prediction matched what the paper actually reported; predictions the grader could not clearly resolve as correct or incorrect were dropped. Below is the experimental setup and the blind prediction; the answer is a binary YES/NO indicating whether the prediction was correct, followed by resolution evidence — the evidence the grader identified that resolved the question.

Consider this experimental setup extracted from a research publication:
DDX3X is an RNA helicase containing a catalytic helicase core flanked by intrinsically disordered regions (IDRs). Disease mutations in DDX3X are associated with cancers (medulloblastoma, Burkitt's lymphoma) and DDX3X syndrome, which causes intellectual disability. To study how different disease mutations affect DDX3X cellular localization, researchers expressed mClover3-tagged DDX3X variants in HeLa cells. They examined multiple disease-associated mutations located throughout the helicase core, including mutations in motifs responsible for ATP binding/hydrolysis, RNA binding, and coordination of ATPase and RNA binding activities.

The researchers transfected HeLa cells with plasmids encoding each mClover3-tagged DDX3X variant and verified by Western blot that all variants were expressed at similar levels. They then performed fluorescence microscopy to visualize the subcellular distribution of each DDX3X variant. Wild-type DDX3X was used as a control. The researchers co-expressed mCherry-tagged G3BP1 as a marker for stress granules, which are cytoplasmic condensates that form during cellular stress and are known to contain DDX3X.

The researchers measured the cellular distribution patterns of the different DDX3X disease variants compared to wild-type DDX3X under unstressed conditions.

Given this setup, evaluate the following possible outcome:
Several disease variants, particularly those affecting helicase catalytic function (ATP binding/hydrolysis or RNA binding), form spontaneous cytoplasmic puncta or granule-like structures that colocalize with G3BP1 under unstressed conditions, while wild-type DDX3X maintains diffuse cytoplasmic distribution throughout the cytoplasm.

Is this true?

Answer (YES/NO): NO